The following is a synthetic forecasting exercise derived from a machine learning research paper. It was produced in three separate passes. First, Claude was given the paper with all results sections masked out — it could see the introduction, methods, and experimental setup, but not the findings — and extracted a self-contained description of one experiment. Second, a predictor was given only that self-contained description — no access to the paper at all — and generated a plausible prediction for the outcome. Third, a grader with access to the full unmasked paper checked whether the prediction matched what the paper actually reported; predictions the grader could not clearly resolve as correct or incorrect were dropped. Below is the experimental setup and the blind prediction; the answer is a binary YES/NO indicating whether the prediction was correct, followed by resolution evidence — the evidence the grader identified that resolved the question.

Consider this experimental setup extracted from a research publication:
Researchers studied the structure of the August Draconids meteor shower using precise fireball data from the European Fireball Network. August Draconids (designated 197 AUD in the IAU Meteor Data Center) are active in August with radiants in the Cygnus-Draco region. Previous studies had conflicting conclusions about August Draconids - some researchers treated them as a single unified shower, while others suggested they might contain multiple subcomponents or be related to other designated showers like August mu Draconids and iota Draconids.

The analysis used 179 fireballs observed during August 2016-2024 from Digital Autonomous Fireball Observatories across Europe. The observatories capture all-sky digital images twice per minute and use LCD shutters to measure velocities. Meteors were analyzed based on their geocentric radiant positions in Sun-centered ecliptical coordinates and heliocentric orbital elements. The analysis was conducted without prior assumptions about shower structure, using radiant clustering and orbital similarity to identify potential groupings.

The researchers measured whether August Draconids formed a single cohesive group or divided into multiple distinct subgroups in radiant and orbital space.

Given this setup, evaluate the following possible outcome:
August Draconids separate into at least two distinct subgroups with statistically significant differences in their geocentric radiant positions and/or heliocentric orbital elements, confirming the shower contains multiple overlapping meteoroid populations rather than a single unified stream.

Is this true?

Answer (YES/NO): NO